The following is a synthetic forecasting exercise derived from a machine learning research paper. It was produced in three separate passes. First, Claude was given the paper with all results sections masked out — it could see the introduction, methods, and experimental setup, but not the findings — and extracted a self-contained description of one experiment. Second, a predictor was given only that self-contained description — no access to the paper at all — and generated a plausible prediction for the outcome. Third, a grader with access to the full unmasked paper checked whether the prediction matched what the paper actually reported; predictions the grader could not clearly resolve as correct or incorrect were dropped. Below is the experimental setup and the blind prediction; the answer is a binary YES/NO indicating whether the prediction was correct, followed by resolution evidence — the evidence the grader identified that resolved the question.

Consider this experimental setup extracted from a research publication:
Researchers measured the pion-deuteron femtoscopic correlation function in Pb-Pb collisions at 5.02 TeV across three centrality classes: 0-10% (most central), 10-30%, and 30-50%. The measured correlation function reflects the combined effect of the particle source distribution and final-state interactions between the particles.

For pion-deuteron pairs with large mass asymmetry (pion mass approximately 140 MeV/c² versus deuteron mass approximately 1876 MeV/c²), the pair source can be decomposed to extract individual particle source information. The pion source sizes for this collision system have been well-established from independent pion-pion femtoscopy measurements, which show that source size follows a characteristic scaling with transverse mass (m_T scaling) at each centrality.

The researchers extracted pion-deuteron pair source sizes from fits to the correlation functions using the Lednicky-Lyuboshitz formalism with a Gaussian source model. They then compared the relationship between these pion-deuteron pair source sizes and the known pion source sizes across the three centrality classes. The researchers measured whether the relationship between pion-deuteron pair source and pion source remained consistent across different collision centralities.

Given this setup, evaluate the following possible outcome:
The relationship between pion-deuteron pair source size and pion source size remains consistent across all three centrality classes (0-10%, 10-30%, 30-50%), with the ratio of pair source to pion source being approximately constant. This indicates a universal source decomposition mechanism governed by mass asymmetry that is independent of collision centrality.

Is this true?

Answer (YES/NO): YES